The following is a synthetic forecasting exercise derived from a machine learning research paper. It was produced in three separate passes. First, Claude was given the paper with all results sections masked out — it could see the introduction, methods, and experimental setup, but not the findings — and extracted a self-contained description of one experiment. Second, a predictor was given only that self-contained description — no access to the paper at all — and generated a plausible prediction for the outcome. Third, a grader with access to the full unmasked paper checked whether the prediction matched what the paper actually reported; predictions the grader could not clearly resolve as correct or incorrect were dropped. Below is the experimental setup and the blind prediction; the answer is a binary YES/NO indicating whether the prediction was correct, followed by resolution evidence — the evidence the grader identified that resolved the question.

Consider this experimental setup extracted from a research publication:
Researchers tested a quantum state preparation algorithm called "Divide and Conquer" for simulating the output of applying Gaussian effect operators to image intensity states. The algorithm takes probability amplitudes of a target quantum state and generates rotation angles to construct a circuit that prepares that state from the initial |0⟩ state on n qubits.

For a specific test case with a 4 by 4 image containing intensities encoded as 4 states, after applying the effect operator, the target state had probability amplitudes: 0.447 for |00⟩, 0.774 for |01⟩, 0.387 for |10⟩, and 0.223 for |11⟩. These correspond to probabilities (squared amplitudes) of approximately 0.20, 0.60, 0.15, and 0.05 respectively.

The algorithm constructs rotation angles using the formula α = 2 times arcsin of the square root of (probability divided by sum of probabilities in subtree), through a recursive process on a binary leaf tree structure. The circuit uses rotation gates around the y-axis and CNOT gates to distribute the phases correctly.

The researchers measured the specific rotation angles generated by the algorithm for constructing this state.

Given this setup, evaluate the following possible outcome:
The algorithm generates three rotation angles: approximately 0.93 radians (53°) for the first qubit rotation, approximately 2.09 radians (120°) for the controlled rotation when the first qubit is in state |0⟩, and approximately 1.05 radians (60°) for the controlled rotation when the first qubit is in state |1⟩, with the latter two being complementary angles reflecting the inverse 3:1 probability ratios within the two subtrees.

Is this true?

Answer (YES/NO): NO